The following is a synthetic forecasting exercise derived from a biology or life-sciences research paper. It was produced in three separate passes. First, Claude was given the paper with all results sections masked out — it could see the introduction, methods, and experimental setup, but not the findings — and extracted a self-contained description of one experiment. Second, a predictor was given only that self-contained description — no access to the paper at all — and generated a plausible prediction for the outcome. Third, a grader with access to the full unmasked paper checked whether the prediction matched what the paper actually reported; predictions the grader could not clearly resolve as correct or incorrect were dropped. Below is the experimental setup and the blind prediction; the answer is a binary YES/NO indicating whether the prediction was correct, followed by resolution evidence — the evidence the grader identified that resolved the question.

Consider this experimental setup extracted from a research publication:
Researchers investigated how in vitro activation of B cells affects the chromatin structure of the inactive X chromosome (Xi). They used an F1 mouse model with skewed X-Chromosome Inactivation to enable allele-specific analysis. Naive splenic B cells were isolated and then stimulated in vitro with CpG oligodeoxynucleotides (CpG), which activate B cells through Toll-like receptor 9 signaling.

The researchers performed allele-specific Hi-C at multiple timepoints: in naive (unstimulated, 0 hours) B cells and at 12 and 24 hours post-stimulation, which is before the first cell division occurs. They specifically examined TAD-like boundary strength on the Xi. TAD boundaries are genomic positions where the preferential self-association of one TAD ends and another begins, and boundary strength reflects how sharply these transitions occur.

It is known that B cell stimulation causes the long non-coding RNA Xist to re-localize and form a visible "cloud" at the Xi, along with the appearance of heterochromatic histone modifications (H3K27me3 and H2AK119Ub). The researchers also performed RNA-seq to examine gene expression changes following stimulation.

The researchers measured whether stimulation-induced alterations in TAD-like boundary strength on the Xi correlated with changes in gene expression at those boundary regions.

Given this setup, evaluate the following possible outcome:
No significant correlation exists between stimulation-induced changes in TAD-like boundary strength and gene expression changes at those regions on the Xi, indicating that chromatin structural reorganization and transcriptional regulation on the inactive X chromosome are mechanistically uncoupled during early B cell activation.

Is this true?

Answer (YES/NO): YES